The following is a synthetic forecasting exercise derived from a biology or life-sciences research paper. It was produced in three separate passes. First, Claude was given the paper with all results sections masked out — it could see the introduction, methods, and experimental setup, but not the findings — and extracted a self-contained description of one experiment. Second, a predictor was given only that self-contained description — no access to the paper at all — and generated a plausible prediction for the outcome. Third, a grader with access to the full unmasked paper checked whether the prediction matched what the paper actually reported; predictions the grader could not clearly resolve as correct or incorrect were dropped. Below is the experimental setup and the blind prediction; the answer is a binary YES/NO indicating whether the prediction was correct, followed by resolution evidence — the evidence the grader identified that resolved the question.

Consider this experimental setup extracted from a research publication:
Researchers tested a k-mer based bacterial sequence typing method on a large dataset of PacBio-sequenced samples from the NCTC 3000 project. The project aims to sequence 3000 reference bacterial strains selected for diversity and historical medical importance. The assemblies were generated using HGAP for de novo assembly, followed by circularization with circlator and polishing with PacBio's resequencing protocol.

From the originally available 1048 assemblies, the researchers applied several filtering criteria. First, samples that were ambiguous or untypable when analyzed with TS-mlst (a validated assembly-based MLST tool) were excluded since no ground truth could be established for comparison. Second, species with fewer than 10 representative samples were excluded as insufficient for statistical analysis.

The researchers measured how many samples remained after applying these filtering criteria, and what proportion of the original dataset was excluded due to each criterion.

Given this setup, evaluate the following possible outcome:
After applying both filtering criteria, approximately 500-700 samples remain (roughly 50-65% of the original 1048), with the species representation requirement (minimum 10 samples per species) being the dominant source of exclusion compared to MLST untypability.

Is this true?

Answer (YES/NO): NO